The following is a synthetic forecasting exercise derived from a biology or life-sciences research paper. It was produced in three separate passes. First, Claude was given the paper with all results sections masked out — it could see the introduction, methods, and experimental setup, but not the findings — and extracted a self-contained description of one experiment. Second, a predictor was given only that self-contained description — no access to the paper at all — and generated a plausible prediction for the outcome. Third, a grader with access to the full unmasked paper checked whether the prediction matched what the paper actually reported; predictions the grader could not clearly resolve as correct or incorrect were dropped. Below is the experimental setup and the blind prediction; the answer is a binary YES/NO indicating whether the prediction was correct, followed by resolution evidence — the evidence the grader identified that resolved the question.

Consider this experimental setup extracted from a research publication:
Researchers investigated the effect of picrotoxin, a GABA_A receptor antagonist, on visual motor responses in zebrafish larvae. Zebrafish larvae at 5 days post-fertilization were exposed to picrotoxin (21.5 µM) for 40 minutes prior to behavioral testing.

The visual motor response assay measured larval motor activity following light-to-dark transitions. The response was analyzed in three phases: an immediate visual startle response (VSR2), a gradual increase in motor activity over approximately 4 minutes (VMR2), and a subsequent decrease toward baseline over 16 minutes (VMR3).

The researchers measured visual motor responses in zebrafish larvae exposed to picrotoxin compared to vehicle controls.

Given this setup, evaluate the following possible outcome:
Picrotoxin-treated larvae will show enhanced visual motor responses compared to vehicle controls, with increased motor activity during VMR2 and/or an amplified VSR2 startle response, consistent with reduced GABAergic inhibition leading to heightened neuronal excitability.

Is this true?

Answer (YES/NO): NO